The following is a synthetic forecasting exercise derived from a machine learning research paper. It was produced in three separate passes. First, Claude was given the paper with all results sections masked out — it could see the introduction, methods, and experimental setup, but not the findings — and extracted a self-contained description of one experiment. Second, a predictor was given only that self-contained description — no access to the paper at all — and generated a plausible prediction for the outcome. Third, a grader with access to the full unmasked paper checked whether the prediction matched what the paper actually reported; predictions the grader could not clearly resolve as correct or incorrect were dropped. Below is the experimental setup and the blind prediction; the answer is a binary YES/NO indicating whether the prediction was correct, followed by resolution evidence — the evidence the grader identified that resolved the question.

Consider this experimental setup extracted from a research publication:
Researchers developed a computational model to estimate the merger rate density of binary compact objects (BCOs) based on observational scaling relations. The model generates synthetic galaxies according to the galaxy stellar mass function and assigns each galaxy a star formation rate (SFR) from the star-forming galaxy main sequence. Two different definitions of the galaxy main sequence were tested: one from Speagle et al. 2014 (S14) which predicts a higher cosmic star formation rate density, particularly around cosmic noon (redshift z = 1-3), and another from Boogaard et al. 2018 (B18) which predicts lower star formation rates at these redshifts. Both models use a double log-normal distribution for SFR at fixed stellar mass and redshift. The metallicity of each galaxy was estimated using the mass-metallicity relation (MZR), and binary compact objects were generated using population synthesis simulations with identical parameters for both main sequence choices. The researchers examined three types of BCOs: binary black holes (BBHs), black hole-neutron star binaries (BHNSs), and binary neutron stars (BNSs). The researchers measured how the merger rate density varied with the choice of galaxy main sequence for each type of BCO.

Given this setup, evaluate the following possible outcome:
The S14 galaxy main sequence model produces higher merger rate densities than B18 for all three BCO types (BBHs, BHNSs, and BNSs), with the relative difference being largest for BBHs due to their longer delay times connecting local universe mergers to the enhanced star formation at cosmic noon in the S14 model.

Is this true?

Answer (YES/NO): NO